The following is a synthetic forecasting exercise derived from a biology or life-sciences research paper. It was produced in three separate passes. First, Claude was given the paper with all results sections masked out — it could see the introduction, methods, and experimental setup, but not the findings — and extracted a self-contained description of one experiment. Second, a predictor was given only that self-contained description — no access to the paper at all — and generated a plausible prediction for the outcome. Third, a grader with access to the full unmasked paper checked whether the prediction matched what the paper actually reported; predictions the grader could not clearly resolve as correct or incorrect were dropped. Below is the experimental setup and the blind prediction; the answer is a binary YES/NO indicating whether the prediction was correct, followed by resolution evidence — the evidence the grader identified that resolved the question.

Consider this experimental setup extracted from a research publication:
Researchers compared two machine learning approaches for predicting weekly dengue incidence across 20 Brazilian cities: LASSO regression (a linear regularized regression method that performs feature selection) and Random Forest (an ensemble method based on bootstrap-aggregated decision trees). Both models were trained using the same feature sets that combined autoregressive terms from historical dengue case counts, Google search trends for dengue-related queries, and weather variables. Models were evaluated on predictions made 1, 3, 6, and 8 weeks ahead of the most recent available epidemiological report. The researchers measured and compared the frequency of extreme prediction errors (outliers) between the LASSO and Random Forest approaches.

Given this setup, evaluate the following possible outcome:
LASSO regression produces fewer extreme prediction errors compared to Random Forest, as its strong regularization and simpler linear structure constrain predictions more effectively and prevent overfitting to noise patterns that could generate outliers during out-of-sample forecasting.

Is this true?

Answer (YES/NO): NO